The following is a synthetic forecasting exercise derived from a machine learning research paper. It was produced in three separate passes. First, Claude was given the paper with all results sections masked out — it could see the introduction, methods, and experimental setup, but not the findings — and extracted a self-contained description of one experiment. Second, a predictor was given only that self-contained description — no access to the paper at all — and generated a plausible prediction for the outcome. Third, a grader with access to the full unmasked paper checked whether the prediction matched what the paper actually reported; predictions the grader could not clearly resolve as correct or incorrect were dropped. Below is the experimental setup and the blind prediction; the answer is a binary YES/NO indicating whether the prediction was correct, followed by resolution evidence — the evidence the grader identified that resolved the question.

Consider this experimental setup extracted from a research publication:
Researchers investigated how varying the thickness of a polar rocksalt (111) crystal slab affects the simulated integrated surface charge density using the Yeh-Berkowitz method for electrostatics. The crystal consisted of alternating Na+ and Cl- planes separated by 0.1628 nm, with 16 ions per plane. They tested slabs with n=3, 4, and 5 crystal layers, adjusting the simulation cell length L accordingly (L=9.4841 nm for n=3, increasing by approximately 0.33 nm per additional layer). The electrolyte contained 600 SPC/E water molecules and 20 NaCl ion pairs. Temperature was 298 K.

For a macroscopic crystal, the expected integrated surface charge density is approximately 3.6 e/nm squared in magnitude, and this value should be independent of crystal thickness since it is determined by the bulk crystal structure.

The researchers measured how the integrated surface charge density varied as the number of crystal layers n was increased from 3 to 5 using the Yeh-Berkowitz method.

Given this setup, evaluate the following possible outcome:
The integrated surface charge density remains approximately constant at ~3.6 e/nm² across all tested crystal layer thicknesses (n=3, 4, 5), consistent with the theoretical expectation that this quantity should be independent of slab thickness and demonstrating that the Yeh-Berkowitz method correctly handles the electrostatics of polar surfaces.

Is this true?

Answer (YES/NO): NO